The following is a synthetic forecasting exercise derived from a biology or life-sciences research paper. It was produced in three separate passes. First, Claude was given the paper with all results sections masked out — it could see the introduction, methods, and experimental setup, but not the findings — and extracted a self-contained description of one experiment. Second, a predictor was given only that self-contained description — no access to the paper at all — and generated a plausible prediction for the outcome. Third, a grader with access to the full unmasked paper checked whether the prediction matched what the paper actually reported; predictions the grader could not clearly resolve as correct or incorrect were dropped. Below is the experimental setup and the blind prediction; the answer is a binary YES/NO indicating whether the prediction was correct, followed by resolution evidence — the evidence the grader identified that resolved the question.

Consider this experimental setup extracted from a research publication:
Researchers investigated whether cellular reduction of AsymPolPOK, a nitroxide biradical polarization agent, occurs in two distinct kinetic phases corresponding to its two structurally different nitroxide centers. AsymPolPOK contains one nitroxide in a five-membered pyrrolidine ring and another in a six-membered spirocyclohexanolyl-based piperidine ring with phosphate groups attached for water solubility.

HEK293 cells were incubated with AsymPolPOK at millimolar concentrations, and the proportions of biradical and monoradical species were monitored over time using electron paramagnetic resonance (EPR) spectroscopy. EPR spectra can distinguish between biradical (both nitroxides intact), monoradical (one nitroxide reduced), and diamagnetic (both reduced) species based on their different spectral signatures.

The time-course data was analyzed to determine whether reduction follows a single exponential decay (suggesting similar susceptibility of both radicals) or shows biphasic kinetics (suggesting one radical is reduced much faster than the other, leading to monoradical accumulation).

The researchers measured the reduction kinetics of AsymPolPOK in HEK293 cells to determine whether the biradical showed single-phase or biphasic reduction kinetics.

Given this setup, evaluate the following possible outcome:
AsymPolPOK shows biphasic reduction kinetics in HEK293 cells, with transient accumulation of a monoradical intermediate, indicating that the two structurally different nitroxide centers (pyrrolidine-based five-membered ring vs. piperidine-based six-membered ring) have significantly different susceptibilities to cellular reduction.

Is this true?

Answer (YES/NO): YES